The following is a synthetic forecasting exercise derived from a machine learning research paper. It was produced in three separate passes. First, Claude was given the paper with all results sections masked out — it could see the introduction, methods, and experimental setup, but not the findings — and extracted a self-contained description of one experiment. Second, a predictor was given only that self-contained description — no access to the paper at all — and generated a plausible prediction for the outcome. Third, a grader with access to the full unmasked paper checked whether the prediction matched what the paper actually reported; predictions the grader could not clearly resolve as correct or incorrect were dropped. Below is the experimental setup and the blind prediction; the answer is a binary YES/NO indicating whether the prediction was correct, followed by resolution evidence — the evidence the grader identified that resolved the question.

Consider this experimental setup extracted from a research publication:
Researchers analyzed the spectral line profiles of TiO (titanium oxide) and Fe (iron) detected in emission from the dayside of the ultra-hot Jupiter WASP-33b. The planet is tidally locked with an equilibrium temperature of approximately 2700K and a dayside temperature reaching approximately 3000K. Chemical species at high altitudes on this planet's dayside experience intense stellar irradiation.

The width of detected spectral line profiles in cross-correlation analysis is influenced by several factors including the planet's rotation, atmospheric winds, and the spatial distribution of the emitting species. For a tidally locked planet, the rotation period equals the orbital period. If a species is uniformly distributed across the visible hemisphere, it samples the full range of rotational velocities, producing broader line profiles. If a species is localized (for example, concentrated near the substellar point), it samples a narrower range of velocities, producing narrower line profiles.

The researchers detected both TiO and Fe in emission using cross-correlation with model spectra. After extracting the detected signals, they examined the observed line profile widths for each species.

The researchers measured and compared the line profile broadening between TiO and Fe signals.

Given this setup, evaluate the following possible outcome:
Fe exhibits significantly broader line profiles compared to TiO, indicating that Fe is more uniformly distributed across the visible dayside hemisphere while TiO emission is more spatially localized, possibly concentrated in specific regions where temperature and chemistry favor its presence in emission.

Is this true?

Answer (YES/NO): YES